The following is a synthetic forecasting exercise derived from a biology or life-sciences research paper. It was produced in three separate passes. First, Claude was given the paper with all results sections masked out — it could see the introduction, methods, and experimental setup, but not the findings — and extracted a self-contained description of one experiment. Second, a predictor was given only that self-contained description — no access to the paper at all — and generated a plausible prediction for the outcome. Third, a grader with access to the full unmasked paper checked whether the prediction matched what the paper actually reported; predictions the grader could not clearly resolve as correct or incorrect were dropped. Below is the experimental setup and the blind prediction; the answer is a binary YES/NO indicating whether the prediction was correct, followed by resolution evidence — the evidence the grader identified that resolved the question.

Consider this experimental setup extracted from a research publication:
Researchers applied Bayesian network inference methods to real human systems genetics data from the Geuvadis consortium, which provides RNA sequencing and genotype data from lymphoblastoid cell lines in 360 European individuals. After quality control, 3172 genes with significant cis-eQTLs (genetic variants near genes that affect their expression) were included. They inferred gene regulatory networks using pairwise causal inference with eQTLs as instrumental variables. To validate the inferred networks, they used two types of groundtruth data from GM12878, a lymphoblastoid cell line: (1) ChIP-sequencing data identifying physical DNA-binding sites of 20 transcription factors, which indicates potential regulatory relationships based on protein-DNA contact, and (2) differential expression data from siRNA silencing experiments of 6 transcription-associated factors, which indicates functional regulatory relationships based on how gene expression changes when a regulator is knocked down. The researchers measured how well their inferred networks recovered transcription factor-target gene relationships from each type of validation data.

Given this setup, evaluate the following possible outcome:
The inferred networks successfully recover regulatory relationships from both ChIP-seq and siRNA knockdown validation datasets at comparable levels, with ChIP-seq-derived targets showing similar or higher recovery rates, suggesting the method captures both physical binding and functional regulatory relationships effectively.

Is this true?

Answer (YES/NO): NO